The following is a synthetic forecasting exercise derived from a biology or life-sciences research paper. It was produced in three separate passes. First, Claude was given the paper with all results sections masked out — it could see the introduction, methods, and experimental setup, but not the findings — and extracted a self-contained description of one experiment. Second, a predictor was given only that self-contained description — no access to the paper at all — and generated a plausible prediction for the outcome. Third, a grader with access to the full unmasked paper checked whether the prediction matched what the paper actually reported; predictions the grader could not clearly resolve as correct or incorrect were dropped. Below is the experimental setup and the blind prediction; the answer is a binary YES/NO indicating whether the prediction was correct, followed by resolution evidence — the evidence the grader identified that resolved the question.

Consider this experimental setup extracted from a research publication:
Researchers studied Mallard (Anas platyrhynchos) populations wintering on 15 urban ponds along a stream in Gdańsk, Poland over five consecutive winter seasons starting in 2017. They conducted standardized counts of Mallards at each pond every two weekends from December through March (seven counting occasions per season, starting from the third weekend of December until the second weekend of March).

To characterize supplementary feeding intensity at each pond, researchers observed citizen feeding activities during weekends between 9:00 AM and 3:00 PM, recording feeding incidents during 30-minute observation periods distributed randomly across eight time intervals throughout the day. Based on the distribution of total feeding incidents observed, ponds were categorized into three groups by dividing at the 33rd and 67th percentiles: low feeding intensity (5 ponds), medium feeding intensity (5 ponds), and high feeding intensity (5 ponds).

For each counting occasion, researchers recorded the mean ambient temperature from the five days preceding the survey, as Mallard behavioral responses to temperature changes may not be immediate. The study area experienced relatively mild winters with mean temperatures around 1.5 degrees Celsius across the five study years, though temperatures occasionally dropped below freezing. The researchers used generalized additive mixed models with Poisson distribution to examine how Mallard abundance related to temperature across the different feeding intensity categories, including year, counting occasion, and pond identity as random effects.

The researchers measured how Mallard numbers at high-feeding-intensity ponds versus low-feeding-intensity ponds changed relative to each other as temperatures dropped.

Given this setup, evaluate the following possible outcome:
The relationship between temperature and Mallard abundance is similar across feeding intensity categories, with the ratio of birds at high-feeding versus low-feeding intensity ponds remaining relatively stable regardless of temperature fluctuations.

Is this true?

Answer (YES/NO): NO